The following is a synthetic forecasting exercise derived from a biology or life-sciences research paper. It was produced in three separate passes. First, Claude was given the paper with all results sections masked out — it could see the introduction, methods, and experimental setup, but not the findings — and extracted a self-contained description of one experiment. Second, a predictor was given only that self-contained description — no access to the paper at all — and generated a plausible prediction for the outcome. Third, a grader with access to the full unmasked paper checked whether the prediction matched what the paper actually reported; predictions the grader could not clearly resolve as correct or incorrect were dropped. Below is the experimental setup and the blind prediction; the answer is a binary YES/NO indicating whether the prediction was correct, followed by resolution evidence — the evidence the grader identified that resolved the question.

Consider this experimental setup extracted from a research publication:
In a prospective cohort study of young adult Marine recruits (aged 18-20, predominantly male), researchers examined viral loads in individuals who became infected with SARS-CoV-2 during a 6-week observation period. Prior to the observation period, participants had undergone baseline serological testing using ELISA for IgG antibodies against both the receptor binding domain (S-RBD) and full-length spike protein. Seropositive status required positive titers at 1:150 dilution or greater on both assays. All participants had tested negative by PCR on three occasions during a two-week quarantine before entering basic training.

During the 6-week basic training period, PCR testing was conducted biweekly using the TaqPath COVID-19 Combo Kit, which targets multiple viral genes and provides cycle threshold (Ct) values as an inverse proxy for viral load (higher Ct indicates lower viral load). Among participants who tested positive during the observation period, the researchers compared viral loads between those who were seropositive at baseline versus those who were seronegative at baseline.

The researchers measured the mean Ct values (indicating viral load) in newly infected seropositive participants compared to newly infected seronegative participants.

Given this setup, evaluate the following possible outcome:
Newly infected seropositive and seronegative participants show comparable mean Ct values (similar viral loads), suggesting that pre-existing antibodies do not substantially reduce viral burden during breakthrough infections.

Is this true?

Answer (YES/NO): NO